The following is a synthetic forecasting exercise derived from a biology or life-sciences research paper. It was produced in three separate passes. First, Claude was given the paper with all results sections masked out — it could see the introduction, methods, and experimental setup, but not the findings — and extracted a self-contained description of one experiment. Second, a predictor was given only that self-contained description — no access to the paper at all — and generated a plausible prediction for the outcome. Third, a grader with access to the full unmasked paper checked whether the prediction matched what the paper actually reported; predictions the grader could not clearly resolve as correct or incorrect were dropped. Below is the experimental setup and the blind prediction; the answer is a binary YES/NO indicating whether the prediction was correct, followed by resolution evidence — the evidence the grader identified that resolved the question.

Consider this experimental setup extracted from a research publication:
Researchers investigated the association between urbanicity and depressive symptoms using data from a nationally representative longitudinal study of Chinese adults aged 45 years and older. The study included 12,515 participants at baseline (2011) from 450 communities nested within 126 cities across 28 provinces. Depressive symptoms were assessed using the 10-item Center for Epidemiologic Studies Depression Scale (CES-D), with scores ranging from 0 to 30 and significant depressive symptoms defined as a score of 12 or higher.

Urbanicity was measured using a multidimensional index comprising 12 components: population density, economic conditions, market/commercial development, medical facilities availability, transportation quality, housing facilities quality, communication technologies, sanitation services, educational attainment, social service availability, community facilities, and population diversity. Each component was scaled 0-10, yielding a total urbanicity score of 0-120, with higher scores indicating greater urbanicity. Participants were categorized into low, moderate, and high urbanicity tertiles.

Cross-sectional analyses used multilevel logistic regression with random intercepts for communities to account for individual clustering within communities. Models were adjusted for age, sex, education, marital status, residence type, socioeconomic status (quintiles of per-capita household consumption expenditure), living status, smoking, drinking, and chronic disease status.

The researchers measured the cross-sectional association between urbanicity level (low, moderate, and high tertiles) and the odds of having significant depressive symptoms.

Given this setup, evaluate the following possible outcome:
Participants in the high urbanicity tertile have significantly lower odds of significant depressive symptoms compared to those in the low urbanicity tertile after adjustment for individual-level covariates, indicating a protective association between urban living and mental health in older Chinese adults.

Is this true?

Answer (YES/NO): YES